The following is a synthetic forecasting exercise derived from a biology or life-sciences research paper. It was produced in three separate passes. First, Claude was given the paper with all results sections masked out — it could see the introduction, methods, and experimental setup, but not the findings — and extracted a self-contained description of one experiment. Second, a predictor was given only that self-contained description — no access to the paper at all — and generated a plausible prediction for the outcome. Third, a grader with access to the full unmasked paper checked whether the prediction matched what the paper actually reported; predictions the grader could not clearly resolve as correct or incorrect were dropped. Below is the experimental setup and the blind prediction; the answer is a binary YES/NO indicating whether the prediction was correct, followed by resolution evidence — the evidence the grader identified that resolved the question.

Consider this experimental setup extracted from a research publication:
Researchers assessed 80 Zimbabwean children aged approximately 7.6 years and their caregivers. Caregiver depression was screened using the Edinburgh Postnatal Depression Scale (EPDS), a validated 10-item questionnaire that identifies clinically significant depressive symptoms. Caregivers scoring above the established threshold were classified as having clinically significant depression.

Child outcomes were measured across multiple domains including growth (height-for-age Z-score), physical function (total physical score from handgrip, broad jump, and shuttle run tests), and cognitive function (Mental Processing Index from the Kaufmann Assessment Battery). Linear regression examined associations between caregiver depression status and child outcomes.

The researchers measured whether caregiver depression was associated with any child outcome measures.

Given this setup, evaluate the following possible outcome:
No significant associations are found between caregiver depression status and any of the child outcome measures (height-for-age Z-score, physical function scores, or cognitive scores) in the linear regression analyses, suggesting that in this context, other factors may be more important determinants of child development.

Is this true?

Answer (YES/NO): YES